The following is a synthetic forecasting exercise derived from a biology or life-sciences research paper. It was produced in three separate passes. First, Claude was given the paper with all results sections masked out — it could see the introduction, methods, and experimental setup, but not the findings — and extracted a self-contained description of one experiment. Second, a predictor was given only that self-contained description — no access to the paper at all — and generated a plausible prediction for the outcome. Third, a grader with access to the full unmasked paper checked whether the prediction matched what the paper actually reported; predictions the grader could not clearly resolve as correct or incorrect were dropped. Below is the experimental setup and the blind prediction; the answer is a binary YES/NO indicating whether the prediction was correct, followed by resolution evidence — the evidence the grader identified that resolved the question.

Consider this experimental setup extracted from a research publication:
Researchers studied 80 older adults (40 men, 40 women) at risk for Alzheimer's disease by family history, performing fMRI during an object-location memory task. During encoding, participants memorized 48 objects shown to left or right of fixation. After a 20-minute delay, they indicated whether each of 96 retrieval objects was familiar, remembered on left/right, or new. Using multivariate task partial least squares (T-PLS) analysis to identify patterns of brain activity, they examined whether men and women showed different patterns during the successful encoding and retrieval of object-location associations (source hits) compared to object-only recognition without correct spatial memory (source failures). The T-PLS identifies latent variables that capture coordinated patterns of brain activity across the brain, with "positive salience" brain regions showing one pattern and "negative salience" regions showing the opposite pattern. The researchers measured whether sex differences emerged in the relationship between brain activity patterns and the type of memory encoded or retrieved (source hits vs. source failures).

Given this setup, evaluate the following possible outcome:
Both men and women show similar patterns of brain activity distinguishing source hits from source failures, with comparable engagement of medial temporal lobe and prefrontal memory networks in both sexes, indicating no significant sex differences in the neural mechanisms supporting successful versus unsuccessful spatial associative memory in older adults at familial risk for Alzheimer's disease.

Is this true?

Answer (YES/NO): NO